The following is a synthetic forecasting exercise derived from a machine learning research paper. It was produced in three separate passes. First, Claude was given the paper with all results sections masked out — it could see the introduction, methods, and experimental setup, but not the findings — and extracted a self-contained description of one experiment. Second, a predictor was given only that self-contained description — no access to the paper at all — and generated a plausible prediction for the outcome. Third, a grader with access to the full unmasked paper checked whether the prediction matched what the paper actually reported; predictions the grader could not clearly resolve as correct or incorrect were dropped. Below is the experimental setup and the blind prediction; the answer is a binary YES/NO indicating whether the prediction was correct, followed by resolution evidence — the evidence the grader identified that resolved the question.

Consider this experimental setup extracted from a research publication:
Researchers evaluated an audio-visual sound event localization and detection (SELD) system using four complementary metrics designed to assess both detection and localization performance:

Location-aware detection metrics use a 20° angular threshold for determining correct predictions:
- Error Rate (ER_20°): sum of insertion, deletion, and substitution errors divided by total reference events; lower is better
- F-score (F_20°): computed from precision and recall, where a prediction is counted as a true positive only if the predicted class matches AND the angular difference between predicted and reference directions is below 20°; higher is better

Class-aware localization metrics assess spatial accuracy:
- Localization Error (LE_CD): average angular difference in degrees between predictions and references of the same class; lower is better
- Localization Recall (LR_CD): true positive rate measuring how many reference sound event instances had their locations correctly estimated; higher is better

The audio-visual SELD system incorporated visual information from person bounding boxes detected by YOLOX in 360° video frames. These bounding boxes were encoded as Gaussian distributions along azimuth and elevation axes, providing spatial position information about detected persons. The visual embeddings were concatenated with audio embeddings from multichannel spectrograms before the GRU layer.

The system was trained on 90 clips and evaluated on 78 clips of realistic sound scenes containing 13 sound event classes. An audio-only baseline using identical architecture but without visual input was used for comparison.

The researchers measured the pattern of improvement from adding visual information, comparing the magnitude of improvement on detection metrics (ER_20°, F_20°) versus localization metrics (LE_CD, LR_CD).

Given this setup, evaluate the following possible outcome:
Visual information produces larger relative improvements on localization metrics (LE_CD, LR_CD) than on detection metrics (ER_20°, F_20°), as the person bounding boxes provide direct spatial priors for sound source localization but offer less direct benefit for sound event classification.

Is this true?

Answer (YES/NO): NO